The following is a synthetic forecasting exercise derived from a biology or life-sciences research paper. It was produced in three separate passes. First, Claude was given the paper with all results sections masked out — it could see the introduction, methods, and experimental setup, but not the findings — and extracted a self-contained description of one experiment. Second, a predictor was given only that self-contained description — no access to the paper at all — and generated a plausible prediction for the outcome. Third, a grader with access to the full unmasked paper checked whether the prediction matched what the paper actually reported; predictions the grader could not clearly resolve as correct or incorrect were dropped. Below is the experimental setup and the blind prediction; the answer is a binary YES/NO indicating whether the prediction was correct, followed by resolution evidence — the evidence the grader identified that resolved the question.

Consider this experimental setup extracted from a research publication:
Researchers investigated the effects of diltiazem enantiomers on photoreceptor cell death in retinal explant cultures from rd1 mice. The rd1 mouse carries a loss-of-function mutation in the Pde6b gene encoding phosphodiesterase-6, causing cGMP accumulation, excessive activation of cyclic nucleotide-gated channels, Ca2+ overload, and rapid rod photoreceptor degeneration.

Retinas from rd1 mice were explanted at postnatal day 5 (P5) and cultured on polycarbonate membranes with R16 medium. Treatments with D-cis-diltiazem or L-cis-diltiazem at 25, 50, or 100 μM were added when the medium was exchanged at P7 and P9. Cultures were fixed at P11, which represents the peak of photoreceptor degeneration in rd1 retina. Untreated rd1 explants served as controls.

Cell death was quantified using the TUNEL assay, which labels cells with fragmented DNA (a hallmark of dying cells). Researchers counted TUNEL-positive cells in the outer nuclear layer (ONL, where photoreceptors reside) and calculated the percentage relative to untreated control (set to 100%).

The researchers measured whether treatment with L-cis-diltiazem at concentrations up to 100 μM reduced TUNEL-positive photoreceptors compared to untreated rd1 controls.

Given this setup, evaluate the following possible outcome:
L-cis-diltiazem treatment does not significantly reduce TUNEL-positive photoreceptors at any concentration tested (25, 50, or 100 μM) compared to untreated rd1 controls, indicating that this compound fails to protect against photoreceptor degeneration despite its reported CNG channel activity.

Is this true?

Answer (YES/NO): YES